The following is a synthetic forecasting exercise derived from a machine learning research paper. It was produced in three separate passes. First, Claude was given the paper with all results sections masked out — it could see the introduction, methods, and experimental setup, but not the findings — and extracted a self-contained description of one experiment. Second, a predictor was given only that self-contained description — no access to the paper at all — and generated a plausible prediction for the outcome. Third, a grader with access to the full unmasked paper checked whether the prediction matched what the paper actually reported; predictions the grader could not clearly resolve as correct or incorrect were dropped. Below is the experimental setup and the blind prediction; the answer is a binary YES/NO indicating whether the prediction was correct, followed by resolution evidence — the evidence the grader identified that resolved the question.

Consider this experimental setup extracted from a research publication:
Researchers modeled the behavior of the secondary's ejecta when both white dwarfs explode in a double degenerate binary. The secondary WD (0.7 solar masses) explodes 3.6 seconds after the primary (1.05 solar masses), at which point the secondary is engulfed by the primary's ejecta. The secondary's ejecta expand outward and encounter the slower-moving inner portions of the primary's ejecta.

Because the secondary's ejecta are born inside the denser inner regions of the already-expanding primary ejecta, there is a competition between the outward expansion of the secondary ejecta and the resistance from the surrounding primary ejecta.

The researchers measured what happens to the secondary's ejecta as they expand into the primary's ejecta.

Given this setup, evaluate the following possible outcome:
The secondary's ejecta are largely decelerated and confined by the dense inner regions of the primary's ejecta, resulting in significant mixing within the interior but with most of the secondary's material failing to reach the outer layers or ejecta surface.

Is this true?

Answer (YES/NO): NO